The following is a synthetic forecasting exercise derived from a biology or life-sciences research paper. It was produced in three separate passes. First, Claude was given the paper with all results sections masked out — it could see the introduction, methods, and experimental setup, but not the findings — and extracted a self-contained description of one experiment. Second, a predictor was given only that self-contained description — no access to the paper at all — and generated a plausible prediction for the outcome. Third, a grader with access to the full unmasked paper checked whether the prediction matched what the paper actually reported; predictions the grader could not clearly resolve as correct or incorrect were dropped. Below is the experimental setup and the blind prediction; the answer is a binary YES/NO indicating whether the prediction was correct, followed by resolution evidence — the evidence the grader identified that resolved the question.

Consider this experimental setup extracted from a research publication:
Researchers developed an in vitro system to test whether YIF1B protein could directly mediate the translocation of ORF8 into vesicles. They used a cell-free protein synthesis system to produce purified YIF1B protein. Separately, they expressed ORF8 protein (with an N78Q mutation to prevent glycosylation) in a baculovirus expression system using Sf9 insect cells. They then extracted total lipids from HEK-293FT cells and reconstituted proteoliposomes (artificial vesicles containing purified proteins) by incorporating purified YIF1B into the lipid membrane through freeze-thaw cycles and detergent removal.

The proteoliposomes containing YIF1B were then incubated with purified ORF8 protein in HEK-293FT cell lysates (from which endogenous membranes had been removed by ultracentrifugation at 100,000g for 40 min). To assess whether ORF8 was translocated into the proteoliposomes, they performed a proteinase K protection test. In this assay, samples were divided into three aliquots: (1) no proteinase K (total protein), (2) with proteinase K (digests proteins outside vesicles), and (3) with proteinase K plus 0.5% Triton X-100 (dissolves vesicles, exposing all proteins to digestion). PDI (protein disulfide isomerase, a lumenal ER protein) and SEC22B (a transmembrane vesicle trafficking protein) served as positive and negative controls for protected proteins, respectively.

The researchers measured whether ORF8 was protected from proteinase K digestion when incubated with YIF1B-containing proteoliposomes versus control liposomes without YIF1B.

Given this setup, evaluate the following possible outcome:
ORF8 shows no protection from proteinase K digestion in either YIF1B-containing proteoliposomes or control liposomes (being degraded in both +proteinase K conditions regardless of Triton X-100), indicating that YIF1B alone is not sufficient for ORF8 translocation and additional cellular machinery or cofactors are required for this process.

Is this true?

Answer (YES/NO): NO